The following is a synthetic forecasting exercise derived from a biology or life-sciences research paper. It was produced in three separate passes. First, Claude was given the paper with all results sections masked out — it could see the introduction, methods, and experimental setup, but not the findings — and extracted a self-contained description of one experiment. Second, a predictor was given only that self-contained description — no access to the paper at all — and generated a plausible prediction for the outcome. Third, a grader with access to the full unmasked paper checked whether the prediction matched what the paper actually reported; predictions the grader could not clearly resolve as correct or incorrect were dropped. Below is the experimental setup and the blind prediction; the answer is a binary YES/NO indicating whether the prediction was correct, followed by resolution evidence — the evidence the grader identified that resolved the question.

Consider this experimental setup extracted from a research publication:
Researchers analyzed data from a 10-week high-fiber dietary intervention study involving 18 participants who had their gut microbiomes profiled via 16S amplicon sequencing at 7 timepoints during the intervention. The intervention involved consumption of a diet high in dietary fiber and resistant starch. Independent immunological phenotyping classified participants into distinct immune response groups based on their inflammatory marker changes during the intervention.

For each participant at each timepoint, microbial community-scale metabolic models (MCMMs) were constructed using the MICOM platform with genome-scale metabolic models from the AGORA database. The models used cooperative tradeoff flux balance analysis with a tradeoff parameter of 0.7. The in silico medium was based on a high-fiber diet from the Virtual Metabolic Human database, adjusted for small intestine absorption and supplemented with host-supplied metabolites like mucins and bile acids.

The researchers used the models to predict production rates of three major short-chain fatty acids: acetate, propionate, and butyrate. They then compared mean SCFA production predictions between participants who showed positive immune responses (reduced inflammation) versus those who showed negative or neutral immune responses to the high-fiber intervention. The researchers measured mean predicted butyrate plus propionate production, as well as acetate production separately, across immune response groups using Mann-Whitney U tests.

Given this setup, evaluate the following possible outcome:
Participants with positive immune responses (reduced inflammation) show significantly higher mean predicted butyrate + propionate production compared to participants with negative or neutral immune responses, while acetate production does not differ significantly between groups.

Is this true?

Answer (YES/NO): YES